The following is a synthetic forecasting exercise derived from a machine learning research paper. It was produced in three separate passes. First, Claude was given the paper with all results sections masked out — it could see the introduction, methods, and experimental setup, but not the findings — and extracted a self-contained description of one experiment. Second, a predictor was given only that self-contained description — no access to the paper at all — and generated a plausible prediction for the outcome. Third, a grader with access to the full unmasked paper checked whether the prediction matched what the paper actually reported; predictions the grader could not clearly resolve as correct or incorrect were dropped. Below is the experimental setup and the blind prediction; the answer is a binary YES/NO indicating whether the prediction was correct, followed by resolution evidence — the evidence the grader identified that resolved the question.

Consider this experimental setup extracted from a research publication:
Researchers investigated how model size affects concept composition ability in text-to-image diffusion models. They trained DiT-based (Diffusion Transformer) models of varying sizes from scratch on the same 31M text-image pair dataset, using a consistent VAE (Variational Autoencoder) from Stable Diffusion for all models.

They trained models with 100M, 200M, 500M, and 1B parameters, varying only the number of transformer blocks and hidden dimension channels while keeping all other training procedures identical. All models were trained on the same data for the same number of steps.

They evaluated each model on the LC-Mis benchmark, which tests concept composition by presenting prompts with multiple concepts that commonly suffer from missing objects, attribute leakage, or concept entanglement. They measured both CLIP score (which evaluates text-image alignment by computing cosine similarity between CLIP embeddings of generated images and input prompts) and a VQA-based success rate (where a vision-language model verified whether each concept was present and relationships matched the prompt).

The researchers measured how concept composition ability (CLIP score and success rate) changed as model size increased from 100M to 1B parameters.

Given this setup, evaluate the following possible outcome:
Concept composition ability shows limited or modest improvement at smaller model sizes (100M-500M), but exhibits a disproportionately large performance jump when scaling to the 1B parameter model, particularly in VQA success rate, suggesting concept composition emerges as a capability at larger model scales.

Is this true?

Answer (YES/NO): NO